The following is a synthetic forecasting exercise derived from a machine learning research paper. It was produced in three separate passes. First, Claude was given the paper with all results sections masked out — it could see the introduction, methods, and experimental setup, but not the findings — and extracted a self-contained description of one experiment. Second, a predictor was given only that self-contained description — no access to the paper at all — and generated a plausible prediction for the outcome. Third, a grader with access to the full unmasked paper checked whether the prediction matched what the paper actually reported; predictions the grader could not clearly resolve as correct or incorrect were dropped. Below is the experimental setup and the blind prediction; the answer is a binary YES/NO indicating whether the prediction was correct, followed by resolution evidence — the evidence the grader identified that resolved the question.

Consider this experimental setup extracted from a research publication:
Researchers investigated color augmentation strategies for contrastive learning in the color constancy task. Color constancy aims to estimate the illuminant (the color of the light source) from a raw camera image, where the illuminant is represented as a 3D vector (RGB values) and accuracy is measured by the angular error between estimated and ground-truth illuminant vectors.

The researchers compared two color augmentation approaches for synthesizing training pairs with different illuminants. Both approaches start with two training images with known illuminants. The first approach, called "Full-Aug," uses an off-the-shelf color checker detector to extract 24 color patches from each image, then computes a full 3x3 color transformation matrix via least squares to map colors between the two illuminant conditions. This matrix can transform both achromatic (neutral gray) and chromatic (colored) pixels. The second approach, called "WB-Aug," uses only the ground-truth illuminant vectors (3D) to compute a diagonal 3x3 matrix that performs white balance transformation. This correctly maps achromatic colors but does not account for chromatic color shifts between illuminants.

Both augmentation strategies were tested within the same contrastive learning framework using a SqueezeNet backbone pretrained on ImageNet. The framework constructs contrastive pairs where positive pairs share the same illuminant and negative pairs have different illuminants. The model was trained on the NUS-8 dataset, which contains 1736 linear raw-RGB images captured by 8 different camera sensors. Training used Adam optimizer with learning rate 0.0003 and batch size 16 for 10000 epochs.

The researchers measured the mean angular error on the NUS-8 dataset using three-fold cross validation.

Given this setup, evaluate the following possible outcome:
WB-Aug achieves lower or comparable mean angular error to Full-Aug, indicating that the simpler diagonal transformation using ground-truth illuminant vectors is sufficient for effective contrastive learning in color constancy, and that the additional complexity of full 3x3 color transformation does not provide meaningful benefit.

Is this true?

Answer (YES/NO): NO